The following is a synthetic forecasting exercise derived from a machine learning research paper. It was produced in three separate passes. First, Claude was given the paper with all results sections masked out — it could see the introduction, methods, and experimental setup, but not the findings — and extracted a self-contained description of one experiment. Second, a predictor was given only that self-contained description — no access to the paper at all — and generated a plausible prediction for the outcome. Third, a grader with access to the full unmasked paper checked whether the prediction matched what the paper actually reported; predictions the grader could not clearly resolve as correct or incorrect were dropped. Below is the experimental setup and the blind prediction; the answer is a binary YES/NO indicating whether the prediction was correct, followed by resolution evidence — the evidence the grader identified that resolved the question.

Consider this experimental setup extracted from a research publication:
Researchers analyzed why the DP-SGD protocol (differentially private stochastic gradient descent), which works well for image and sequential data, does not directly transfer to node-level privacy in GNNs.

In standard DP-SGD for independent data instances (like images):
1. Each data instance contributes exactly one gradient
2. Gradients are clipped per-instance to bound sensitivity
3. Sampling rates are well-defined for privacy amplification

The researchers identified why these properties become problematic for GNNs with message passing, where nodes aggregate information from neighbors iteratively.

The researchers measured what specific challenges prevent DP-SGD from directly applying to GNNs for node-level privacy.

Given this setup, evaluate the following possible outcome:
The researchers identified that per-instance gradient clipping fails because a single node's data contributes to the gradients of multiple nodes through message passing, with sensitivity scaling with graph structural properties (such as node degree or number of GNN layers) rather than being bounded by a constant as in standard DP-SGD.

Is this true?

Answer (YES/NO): YES